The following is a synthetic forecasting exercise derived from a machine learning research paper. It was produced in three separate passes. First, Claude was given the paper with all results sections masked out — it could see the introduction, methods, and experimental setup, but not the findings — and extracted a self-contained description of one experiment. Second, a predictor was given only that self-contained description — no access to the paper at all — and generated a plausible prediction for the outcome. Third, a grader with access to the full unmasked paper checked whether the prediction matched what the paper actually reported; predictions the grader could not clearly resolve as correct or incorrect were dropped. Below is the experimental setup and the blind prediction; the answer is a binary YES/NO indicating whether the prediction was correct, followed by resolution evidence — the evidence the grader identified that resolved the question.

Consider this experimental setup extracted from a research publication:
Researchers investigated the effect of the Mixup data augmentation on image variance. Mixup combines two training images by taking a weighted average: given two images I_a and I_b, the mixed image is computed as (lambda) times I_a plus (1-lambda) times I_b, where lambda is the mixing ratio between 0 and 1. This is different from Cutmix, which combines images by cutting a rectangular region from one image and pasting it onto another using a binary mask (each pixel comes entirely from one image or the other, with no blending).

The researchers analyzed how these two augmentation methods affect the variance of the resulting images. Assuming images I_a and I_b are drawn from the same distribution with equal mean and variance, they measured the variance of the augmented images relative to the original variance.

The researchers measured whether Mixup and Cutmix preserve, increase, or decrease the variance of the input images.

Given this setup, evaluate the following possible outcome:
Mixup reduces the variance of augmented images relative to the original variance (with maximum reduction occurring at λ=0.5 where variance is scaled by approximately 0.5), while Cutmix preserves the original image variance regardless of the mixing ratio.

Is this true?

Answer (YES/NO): YES